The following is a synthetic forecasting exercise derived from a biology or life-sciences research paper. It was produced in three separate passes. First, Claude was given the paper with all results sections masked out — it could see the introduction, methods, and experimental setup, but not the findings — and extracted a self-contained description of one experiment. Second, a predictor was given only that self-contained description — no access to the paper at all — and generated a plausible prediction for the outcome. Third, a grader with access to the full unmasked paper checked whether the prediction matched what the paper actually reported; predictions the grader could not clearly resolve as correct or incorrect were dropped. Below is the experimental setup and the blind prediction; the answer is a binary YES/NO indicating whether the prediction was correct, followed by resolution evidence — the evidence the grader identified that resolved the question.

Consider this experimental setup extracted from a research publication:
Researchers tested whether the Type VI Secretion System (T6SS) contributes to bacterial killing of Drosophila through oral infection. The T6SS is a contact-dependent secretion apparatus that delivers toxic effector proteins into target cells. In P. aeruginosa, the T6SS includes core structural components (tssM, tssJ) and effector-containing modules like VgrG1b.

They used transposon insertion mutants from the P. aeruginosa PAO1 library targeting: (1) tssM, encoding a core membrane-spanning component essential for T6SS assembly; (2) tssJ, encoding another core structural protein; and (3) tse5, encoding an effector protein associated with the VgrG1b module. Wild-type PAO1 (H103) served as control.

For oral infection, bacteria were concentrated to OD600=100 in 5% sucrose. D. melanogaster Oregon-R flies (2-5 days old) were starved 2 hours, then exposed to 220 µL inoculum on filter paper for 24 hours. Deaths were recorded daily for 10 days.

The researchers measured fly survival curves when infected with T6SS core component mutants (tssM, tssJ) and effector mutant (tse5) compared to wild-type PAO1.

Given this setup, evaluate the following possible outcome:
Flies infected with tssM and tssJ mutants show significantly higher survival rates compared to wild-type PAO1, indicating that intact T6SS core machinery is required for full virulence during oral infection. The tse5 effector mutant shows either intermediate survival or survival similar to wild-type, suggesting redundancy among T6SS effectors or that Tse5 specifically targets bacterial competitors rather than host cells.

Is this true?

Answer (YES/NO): NO